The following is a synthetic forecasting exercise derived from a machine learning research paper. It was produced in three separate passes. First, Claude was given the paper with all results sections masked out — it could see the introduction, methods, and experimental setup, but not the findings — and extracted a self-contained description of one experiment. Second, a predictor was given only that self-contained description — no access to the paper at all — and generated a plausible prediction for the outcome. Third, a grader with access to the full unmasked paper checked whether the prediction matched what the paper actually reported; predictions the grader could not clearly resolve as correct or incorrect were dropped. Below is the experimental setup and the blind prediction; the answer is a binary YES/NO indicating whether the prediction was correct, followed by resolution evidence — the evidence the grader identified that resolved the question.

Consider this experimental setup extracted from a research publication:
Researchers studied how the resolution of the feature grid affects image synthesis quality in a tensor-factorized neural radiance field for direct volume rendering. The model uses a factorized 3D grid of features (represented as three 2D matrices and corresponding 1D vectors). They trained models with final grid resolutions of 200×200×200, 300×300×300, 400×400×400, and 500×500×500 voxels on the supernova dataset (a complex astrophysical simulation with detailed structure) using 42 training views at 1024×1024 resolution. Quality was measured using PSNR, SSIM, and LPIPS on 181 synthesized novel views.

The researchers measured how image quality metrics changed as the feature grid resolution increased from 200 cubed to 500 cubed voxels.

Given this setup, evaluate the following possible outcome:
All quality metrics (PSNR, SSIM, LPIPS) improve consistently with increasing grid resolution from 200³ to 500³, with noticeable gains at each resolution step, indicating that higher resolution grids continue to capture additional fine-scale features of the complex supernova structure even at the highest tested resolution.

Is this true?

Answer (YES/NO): NO